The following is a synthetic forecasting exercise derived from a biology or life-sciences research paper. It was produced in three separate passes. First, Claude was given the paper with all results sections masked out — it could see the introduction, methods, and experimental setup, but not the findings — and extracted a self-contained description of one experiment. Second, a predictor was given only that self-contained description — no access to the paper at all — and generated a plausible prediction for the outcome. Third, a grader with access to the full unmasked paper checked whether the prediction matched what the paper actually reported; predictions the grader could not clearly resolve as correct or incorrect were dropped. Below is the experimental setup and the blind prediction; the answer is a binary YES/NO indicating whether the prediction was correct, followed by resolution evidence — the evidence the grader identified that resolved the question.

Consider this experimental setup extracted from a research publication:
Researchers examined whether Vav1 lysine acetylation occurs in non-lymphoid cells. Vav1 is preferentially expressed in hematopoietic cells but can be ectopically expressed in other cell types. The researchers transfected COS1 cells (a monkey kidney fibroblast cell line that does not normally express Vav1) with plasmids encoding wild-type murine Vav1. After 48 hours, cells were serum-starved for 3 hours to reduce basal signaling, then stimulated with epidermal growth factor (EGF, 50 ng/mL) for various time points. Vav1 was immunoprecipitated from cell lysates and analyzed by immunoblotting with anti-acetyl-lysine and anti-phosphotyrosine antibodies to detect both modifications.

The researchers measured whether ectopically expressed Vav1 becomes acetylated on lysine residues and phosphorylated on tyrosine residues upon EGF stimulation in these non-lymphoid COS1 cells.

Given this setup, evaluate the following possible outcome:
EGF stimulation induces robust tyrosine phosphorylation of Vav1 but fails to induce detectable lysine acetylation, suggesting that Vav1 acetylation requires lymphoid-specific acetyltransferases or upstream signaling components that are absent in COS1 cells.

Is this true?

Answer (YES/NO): NO